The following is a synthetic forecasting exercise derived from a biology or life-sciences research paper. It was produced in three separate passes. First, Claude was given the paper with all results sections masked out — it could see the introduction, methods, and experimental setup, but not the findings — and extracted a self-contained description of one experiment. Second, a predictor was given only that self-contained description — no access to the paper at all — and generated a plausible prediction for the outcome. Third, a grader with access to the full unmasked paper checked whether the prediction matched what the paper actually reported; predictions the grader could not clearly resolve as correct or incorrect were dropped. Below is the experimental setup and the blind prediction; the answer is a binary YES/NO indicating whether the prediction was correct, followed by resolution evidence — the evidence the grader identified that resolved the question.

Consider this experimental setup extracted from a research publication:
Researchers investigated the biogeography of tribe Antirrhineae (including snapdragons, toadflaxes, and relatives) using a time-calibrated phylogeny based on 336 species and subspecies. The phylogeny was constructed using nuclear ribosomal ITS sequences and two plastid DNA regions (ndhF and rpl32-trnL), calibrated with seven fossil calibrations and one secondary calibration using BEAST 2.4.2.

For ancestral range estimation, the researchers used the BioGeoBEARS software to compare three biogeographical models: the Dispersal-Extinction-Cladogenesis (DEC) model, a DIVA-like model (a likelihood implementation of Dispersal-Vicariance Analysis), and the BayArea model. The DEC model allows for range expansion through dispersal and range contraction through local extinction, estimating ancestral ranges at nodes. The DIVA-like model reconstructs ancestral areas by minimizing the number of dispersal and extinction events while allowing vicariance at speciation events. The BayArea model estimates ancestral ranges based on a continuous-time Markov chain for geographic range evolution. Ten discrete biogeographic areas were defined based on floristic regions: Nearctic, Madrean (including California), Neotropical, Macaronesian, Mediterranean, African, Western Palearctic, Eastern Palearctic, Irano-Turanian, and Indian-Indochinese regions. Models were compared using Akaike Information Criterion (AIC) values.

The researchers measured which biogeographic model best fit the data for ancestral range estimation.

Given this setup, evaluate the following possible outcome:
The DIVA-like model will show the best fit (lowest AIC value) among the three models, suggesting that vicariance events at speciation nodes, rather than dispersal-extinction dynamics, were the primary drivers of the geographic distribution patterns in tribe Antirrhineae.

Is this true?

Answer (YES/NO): NO